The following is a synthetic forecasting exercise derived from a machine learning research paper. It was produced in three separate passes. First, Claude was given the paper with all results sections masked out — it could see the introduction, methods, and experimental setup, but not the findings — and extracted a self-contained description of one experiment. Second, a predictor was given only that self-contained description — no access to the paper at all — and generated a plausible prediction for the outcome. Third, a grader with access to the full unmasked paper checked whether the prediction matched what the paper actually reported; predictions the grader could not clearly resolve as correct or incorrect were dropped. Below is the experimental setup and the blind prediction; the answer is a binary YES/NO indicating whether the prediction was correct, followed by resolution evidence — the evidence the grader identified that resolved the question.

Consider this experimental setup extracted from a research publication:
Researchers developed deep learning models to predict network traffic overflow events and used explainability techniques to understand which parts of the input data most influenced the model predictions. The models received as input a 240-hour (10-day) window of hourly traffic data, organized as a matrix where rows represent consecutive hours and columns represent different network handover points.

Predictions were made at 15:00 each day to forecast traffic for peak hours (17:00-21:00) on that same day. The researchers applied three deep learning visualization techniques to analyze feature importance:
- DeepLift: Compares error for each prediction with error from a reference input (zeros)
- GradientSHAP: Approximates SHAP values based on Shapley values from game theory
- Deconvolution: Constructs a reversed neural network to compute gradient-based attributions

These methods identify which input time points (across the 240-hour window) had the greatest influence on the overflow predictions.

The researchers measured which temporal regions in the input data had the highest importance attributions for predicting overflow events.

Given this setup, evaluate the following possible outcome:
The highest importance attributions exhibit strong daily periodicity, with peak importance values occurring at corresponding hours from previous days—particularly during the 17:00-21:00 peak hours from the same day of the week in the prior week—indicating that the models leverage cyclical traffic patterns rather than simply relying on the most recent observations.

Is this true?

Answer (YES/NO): YES